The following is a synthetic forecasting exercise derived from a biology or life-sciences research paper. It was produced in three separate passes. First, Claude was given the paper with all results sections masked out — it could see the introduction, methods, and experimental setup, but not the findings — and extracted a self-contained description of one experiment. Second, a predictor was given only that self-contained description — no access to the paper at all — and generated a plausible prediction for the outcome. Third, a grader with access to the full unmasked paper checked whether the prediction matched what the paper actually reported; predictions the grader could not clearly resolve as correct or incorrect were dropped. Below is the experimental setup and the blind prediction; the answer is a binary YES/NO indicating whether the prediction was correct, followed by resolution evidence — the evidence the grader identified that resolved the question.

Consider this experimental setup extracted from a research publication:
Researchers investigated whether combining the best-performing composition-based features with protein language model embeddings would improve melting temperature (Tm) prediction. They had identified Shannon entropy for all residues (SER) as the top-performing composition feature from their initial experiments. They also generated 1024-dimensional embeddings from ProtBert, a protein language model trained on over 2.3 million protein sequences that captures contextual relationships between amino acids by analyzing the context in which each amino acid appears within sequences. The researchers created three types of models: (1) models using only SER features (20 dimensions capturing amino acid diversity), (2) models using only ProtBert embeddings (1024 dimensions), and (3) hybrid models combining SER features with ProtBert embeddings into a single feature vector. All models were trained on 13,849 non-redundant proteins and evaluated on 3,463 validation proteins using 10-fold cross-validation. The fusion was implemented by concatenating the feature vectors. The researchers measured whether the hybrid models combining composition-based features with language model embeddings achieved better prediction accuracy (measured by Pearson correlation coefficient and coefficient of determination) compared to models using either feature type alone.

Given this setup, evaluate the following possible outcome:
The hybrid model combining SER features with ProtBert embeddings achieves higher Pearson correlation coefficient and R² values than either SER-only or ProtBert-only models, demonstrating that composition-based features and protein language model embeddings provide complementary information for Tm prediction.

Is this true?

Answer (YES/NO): NO